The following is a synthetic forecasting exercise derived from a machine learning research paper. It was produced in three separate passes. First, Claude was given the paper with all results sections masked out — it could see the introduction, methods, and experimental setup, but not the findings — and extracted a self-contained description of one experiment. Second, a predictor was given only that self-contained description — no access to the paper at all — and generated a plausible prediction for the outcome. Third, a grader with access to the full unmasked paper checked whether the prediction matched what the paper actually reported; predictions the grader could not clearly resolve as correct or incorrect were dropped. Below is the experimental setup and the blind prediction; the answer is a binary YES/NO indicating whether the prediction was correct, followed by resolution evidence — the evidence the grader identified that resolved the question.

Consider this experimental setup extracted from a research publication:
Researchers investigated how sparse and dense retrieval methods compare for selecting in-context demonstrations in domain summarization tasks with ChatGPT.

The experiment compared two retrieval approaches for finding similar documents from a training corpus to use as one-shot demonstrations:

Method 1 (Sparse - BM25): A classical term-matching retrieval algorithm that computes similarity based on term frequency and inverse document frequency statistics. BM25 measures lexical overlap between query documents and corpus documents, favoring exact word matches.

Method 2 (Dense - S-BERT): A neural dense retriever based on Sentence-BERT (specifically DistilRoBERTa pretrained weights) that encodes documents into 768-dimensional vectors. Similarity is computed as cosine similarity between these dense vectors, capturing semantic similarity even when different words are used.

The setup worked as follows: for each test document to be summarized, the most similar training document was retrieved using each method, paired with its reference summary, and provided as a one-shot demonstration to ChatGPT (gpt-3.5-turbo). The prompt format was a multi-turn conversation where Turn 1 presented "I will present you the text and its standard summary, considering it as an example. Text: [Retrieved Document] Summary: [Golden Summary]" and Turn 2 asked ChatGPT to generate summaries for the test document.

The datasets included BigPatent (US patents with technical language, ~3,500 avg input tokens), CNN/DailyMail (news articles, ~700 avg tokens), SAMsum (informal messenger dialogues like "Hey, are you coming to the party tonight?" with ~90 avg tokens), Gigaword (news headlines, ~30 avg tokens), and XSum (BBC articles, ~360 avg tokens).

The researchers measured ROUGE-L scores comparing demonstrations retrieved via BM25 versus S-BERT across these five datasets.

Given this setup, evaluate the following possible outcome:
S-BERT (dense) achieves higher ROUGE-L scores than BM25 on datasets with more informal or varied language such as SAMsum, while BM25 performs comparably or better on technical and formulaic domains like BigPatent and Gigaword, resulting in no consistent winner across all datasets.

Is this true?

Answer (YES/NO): NO